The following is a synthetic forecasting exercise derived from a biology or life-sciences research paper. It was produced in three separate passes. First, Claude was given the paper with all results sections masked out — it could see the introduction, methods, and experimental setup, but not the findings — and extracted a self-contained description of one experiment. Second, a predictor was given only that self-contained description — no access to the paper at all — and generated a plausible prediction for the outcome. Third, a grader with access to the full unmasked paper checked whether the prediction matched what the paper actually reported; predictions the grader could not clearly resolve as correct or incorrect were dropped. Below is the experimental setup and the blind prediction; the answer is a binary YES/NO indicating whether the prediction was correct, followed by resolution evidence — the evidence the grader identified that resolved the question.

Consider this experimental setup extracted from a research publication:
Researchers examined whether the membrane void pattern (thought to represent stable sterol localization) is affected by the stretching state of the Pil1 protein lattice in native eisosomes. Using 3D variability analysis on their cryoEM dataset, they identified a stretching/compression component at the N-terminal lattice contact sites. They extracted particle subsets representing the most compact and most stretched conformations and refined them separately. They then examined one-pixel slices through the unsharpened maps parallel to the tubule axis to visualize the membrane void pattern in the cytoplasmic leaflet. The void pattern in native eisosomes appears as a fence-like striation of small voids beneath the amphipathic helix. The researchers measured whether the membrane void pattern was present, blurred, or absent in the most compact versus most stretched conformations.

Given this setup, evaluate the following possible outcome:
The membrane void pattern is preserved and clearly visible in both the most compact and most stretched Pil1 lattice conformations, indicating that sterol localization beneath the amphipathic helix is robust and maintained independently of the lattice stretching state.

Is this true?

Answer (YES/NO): NO